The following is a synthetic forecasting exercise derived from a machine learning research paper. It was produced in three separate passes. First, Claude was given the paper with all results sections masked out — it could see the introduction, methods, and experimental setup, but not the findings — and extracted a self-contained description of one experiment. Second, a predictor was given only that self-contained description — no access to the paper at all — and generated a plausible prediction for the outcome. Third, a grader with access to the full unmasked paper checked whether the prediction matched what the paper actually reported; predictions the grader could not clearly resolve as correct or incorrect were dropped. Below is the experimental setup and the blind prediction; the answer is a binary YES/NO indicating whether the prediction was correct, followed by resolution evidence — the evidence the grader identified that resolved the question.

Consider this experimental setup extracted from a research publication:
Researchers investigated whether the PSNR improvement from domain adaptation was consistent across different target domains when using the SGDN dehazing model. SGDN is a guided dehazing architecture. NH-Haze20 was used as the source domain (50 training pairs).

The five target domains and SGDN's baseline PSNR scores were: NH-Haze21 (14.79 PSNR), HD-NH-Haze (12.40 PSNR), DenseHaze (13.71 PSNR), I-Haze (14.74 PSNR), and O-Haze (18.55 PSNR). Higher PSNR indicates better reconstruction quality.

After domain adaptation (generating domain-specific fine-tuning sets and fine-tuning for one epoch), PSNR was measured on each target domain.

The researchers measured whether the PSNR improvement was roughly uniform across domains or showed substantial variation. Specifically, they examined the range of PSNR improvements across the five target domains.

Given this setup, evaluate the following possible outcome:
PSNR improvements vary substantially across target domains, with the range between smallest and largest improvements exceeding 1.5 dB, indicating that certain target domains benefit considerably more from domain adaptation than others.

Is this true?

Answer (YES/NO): YES